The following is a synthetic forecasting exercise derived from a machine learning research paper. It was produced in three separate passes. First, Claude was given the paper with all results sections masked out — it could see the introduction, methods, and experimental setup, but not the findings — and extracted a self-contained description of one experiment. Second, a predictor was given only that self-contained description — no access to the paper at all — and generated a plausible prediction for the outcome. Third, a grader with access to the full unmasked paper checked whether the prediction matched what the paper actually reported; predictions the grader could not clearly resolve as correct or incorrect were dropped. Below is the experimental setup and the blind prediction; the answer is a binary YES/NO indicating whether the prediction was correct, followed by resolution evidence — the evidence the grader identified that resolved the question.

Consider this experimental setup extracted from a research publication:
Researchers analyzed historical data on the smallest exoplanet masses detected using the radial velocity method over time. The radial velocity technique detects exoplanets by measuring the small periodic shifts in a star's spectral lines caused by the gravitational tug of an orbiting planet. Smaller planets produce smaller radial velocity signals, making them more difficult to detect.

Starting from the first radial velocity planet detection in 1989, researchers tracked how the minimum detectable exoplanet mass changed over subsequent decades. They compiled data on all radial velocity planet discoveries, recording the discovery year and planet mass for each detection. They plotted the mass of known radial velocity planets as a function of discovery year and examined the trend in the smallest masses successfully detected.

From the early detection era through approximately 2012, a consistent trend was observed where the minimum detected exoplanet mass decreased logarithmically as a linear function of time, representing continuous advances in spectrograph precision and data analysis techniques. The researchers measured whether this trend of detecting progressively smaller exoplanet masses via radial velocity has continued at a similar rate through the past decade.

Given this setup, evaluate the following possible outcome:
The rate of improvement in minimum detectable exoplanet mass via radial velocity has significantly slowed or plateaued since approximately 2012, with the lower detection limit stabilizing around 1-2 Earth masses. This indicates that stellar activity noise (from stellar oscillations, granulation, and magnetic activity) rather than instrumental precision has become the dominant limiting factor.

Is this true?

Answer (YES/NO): YES